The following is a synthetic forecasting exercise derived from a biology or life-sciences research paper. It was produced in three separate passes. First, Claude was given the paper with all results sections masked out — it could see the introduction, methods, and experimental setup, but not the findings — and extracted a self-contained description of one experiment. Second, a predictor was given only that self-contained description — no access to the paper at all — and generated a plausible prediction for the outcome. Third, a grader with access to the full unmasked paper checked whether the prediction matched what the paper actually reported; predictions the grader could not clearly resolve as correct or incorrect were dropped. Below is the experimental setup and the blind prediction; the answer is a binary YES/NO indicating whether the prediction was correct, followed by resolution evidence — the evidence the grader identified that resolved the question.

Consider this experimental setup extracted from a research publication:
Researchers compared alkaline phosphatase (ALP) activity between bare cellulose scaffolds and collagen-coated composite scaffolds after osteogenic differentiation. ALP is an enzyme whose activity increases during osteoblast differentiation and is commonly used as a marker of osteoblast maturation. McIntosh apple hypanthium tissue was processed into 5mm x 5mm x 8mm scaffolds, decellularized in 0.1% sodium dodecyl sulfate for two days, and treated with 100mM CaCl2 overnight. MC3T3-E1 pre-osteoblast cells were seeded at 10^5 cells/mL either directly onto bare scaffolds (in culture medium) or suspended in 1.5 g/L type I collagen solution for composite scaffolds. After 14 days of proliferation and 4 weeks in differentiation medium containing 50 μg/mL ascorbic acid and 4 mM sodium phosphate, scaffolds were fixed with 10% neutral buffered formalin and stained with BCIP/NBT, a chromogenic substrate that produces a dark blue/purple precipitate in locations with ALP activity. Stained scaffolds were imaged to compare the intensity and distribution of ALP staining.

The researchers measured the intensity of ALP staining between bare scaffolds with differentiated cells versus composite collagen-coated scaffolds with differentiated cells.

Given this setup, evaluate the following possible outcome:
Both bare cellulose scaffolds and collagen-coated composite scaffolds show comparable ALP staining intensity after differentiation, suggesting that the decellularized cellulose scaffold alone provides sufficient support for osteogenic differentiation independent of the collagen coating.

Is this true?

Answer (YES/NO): YES